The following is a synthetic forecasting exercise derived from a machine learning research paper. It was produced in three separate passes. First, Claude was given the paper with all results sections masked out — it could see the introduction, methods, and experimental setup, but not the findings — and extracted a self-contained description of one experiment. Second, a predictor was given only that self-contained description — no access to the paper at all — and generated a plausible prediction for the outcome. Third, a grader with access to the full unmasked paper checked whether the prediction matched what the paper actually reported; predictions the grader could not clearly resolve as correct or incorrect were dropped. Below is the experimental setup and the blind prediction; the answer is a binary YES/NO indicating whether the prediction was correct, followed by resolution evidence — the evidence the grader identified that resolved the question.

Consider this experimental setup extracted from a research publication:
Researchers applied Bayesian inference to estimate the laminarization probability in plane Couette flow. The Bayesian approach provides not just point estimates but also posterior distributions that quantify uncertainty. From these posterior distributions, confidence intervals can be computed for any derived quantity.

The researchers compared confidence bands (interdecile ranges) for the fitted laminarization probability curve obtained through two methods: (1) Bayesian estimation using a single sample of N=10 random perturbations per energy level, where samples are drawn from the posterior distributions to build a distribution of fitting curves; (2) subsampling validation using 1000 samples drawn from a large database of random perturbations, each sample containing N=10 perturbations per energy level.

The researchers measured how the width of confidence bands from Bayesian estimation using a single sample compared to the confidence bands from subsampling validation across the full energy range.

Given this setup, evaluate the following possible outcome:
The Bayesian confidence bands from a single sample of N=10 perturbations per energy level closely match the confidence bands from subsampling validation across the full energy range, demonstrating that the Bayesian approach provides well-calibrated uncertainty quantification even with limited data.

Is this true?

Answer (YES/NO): YES